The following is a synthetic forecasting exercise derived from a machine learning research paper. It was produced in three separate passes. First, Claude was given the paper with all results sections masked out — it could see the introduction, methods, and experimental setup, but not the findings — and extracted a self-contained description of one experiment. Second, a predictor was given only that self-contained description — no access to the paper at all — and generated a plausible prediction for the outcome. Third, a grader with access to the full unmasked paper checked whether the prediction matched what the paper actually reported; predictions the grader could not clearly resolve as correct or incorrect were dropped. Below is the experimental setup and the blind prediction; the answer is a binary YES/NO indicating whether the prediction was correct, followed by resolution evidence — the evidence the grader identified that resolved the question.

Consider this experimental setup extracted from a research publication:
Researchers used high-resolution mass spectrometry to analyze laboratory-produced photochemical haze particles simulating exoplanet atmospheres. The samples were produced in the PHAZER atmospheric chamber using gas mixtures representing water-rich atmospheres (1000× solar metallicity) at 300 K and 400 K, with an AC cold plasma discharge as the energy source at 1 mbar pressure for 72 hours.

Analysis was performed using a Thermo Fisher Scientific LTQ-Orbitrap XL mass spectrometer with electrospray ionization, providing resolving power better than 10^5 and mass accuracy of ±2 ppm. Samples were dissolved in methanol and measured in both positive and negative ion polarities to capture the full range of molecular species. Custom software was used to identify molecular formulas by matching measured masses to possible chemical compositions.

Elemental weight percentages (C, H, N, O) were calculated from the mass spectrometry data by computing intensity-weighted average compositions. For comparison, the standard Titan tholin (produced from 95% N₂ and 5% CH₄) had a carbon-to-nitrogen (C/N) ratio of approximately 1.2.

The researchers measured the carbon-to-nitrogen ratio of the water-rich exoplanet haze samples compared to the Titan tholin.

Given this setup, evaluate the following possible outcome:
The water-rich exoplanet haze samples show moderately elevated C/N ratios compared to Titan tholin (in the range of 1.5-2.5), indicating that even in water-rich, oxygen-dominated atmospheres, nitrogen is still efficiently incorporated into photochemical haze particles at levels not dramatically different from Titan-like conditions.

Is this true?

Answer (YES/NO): NO